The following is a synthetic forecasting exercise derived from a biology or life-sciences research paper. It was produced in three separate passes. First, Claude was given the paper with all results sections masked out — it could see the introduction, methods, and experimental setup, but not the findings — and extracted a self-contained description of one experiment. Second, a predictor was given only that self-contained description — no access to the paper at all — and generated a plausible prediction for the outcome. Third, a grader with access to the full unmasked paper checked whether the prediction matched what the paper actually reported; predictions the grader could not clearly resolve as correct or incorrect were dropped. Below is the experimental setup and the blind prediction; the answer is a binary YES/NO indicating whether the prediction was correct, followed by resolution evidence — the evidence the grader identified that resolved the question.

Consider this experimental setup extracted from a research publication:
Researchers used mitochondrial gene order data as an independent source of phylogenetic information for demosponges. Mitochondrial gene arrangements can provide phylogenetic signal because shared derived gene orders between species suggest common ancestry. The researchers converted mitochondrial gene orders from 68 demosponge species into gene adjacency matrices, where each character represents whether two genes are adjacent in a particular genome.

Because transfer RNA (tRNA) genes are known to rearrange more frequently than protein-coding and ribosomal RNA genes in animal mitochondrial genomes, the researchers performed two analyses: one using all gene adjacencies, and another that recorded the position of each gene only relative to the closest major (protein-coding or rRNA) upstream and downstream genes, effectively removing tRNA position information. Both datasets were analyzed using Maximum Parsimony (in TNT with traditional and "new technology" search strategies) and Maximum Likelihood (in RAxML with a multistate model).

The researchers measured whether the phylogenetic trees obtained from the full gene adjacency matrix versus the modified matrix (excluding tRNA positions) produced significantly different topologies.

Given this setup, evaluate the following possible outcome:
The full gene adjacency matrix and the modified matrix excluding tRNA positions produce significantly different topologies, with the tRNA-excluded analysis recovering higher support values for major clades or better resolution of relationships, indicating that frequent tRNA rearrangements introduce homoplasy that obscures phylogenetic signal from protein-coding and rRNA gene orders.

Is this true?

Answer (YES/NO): NO